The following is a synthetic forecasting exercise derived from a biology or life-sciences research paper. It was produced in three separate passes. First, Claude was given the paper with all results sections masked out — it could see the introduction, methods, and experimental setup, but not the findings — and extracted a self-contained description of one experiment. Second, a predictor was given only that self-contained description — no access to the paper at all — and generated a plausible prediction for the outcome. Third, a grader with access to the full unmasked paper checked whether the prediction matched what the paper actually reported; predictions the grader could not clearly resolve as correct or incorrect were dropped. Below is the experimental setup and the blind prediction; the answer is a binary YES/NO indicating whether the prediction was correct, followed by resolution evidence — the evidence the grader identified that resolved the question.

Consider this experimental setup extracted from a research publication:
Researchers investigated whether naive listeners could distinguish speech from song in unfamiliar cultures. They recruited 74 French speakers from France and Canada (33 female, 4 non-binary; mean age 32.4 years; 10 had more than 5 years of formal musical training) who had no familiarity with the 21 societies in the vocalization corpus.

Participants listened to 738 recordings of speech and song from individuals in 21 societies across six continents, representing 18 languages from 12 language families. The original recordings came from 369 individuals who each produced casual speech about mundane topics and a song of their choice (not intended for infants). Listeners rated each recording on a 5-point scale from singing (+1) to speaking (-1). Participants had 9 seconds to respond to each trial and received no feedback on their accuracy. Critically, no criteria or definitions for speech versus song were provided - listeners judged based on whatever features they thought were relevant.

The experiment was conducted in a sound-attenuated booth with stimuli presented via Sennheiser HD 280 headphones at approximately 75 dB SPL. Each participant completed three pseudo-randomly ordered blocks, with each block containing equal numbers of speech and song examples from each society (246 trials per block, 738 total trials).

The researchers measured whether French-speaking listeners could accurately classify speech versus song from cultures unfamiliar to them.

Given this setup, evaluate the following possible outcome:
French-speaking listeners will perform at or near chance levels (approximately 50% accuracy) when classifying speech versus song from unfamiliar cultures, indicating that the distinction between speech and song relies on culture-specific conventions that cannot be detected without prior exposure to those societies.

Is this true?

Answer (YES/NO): NO